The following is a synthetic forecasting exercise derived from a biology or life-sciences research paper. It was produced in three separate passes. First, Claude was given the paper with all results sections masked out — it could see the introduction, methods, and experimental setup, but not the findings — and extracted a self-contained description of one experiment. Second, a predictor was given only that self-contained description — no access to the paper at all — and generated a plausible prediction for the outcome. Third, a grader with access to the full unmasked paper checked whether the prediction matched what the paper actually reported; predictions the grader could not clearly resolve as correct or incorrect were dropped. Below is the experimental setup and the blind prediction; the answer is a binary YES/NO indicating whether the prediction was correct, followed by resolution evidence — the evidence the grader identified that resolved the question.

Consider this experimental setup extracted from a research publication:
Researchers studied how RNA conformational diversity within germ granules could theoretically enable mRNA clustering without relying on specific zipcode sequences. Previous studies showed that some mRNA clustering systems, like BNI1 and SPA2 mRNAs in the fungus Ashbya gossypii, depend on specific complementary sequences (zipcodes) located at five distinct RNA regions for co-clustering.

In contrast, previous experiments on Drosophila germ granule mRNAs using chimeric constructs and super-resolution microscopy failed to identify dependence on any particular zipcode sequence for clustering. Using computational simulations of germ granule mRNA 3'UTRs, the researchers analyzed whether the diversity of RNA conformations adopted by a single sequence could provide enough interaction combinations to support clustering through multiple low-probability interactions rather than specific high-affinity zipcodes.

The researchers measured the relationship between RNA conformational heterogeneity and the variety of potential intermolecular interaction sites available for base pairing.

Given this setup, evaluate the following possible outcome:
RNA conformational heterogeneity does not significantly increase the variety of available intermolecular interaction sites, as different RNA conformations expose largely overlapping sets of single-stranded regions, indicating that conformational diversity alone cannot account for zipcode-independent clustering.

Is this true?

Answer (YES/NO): NO